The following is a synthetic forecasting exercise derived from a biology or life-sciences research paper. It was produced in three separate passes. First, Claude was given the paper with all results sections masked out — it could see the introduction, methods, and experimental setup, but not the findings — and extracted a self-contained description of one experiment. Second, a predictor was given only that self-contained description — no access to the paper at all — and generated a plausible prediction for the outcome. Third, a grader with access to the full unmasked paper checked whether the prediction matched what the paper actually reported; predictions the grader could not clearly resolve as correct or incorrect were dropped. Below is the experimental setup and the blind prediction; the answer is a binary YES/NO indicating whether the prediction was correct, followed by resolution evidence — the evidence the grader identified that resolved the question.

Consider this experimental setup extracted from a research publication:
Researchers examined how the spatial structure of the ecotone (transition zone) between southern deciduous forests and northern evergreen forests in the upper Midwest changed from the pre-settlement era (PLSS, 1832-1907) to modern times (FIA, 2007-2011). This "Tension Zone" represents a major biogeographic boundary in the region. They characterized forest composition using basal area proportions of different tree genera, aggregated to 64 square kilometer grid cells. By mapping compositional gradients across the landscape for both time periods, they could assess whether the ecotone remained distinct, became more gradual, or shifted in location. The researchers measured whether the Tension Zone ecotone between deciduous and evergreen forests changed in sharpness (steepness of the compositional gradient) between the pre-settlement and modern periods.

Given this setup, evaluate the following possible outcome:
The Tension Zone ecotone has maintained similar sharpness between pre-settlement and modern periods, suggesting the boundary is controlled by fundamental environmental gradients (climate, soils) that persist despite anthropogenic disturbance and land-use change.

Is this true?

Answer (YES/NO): NO